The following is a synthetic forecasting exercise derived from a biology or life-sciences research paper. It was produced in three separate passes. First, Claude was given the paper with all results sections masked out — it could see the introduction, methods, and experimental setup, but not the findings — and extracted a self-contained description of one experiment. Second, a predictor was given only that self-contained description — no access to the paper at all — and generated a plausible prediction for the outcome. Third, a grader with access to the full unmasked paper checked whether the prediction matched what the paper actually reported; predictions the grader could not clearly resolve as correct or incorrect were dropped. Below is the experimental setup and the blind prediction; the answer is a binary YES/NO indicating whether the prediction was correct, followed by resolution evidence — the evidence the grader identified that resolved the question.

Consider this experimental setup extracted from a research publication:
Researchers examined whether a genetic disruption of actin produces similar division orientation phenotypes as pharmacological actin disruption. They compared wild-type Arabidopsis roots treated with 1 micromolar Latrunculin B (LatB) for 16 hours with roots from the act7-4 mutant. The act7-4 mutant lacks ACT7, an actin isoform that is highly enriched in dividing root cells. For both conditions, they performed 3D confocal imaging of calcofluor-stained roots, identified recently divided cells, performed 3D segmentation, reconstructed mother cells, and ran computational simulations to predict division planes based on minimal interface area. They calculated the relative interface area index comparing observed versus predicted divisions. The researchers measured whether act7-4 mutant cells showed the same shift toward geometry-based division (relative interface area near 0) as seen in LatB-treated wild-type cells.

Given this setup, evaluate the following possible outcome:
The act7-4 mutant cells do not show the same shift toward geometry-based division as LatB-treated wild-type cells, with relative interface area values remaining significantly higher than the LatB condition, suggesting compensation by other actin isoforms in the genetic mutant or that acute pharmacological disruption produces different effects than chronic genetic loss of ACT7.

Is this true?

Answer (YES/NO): NO